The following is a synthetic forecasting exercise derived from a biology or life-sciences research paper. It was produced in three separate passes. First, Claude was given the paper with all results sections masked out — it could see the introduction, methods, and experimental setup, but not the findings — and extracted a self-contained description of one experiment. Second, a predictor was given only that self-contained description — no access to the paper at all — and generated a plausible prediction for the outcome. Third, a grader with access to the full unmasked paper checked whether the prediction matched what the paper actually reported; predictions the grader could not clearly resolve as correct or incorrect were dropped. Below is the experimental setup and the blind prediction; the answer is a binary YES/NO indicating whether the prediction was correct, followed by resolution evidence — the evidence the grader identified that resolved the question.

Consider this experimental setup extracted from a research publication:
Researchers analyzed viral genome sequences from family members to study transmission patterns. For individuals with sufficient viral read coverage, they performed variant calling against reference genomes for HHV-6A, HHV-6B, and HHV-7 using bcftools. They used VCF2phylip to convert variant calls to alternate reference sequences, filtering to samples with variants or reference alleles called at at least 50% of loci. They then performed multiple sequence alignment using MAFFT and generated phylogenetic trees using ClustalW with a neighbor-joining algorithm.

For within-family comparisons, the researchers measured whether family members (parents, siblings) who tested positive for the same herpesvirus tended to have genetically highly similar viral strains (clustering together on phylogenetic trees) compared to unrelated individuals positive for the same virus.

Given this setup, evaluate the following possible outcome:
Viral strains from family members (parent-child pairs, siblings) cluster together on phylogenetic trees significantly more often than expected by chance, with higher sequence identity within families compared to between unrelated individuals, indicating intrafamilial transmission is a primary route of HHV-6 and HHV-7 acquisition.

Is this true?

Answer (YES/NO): YES